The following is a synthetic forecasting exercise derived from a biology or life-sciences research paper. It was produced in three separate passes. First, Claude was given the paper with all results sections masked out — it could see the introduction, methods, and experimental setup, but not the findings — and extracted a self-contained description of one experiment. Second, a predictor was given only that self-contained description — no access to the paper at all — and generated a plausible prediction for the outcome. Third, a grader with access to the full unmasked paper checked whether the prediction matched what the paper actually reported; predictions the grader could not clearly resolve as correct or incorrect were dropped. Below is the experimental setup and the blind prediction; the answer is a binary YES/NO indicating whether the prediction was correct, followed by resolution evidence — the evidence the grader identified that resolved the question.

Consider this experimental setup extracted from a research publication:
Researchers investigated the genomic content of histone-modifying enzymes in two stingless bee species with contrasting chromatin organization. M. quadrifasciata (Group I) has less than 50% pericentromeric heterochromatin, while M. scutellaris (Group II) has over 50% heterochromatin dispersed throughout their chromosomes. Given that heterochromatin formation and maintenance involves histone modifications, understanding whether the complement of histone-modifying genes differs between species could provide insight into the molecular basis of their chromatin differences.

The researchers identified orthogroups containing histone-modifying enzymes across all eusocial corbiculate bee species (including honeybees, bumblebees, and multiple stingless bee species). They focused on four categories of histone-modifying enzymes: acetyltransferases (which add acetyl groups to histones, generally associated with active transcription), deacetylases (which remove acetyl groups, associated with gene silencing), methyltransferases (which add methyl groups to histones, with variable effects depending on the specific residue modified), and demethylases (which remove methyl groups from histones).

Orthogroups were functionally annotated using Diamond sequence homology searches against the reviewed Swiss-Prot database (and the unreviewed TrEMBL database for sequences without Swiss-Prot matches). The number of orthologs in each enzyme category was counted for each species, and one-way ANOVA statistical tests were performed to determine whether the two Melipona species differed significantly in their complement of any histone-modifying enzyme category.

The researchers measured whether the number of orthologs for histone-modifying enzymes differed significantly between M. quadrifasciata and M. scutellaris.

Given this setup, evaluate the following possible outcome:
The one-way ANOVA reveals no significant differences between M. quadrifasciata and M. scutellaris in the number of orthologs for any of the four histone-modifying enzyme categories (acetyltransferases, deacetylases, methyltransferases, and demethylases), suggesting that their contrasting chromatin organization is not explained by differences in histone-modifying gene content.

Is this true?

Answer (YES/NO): NO